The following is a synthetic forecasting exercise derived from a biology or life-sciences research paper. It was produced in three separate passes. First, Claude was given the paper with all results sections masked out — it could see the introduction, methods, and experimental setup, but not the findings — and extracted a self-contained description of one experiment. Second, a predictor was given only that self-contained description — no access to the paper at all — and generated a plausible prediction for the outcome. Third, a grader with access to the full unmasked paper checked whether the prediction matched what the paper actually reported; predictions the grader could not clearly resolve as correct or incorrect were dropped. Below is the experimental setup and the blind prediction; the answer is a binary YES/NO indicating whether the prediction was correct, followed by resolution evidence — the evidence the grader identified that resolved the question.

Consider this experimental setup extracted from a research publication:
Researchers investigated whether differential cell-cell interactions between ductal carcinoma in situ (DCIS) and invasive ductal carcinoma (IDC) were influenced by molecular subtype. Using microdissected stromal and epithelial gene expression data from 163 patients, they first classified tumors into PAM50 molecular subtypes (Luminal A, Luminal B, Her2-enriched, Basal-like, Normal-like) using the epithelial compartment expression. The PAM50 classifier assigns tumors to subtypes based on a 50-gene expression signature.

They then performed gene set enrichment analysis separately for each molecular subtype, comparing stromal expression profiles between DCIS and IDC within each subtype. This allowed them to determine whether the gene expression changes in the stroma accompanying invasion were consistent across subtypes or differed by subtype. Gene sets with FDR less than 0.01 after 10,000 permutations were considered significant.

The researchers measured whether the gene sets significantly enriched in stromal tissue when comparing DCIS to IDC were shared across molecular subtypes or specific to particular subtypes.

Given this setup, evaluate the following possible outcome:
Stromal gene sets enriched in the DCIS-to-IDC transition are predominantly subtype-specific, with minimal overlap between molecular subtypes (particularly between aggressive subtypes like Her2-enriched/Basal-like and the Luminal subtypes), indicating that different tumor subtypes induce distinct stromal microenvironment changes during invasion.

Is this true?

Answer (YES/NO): NO